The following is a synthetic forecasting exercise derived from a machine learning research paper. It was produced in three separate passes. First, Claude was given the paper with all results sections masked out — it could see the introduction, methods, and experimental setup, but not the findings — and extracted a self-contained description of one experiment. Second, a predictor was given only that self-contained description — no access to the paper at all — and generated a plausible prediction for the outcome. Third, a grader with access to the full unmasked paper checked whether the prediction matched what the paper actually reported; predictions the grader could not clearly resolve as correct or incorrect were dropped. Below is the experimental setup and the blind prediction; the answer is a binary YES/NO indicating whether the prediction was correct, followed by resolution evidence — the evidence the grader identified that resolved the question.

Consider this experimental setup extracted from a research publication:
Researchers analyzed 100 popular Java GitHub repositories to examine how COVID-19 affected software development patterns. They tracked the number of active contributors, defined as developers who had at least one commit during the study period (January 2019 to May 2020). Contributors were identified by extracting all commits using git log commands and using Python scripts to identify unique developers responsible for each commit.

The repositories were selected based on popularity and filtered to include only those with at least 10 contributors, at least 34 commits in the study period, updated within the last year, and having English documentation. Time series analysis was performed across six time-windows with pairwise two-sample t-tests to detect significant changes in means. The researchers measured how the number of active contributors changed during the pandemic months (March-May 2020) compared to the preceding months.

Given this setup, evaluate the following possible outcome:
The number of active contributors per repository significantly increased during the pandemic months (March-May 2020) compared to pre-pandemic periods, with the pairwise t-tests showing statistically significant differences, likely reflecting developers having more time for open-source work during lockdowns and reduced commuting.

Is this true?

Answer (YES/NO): NO